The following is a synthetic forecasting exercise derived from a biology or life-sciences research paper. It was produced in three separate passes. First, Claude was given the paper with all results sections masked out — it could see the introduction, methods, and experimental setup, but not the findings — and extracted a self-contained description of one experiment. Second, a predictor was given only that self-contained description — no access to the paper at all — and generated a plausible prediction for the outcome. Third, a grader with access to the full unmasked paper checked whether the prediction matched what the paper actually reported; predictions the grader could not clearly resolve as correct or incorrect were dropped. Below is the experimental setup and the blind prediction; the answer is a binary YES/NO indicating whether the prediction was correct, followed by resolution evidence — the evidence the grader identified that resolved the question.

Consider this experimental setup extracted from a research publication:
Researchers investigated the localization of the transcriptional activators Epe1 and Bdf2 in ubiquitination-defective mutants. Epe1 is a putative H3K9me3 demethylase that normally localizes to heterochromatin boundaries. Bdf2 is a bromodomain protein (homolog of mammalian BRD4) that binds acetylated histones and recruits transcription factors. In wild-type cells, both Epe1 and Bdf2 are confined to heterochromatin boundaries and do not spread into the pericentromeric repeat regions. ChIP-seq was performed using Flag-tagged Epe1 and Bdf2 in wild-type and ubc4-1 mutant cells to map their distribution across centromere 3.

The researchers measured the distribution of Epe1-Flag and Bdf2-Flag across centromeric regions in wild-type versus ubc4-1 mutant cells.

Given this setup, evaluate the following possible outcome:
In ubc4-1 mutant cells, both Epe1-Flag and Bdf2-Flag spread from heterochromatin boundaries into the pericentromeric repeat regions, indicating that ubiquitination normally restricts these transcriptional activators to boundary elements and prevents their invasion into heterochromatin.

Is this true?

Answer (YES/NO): YES